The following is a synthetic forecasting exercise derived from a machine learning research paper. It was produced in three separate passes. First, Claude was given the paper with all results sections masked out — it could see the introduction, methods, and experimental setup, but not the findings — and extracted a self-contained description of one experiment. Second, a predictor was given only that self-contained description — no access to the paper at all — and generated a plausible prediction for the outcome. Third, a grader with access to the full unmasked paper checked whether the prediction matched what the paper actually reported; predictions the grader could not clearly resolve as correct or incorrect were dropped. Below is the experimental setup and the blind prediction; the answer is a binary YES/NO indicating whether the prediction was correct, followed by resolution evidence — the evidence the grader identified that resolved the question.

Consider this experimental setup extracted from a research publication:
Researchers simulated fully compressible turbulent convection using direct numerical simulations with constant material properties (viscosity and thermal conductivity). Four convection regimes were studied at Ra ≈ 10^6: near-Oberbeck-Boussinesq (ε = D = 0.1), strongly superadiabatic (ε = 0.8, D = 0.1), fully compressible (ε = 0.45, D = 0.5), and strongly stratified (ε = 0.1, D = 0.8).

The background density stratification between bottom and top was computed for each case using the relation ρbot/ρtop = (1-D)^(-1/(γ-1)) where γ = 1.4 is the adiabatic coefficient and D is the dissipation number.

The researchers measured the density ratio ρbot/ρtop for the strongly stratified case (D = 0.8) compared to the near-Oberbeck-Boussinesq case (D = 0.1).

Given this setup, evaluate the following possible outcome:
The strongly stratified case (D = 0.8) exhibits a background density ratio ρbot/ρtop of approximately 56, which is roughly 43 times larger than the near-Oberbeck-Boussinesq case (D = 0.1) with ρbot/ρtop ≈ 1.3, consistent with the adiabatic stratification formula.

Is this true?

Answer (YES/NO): YES